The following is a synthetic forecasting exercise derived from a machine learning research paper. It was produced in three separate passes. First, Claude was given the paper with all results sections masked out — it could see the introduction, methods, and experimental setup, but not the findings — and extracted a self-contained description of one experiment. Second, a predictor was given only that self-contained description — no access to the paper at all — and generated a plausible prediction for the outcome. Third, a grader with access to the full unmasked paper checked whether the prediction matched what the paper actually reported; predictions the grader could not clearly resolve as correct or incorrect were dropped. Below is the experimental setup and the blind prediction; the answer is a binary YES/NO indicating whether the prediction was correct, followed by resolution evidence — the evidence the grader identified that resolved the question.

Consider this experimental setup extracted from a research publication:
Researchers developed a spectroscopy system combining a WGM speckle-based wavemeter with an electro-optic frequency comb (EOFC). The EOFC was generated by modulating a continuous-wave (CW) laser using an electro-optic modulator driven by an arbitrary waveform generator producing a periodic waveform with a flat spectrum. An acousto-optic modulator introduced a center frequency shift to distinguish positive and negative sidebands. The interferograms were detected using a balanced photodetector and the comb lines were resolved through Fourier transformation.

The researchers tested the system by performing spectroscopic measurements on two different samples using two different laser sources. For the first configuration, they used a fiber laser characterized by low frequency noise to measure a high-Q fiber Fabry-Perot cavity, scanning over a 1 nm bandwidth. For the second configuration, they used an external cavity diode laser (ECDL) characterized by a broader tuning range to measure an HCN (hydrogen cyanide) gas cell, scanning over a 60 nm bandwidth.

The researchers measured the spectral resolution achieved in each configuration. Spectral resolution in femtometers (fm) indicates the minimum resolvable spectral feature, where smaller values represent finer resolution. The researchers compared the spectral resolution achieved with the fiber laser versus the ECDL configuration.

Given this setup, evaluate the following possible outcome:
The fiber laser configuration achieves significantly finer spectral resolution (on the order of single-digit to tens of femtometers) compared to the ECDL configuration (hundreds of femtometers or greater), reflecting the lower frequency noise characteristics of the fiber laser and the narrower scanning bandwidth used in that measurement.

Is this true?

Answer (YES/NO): NO